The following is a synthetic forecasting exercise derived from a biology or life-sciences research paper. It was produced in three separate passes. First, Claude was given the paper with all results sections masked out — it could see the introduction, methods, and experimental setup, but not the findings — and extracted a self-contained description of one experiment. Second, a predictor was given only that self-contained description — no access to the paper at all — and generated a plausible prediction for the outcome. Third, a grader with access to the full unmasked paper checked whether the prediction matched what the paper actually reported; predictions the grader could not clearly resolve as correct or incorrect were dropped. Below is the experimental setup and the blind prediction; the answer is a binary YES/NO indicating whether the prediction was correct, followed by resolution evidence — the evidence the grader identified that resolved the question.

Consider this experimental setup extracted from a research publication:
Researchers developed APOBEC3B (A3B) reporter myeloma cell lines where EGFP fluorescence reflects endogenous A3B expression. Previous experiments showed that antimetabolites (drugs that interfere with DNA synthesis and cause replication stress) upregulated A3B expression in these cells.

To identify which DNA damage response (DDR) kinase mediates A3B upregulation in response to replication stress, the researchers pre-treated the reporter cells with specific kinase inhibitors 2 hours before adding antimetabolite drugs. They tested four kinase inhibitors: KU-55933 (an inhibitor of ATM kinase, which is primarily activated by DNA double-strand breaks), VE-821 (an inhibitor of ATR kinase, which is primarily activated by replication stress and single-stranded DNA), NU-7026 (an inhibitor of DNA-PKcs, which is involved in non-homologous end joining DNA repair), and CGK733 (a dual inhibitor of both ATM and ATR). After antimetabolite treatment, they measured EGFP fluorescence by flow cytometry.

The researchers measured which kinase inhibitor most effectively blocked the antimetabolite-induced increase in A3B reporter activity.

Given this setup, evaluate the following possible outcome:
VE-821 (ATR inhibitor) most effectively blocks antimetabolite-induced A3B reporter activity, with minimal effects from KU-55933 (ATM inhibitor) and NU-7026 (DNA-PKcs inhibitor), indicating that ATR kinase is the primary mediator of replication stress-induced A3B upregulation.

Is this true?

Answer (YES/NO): NO